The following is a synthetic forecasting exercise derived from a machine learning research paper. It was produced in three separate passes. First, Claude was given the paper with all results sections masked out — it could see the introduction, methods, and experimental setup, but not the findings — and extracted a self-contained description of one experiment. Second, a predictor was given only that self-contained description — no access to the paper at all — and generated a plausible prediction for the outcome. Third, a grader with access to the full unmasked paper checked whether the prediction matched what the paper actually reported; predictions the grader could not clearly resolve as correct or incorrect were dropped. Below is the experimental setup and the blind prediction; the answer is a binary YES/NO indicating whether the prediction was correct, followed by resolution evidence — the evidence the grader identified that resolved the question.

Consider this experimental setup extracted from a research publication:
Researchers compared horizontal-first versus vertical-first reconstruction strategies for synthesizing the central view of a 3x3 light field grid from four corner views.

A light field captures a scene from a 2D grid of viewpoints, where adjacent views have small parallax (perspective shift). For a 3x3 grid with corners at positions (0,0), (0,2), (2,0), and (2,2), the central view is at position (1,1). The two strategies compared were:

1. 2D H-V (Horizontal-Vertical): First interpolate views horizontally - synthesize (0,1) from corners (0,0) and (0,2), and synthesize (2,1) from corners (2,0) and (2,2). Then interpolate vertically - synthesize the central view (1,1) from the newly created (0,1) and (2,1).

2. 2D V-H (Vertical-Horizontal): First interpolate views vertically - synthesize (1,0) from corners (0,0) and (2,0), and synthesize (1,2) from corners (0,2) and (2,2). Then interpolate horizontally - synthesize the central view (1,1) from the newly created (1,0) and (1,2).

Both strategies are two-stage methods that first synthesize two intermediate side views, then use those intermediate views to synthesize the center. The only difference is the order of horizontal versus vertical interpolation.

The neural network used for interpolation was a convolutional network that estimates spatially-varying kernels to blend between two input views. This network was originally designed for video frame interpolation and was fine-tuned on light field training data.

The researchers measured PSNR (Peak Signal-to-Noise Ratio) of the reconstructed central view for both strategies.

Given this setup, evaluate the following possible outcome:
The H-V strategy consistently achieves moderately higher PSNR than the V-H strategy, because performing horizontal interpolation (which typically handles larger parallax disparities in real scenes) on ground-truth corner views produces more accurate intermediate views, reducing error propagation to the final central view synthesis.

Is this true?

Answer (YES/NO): YES